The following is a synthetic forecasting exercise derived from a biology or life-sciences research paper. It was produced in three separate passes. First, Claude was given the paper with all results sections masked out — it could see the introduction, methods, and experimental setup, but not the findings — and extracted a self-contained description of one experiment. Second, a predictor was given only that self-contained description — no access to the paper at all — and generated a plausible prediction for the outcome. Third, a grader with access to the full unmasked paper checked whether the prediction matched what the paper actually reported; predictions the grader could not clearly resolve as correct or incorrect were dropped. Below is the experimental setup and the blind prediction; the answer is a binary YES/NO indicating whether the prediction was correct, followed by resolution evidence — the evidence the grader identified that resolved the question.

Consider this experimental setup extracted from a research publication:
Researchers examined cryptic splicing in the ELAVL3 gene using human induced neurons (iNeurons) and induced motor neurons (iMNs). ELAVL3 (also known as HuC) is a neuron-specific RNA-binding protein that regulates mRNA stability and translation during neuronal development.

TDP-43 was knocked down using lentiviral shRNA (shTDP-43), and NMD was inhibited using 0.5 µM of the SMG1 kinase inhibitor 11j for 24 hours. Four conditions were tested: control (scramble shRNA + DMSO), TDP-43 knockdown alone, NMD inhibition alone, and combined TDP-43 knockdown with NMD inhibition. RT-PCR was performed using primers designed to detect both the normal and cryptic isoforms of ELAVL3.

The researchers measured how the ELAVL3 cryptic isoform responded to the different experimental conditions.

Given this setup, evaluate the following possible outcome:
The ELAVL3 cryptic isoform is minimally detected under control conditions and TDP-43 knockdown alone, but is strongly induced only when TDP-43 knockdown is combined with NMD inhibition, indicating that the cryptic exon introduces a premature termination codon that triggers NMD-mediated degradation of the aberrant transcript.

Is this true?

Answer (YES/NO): NO